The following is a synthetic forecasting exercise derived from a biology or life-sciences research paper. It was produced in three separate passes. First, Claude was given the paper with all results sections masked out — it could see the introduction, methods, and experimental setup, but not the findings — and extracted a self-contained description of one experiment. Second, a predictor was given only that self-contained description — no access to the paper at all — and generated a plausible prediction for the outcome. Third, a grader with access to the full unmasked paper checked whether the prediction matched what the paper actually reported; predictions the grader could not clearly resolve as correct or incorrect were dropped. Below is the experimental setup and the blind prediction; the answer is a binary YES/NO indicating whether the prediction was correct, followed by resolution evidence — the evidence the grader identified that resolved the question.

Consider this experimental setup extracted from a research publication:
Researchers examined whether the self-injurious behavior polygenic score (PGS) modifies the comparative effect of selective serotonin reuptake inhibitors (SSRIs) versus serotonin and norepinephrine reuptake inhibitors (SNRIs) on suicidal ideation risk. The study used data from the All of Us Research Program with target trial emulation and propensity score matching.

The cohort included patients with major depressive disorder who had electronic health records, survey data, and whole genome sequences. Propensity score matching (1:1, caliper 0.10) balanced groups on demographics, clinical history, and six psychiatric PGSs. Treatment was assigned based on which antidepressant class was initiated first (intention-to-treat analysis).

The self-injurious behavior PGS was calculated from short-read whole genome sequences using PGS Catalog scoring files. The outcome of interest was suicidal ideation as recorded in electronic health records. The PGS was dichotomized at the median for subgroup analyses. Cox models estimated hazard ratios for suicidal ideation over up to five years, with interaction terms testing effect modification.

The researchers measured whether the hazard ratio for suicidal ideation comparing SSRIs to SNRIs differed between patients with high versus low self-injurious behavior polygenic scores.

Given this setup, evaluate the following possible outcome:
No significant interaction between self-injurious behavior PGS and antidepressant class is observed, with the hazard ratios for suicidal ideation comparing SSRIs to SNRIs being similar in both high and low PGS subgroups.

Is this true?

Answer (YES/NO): YES